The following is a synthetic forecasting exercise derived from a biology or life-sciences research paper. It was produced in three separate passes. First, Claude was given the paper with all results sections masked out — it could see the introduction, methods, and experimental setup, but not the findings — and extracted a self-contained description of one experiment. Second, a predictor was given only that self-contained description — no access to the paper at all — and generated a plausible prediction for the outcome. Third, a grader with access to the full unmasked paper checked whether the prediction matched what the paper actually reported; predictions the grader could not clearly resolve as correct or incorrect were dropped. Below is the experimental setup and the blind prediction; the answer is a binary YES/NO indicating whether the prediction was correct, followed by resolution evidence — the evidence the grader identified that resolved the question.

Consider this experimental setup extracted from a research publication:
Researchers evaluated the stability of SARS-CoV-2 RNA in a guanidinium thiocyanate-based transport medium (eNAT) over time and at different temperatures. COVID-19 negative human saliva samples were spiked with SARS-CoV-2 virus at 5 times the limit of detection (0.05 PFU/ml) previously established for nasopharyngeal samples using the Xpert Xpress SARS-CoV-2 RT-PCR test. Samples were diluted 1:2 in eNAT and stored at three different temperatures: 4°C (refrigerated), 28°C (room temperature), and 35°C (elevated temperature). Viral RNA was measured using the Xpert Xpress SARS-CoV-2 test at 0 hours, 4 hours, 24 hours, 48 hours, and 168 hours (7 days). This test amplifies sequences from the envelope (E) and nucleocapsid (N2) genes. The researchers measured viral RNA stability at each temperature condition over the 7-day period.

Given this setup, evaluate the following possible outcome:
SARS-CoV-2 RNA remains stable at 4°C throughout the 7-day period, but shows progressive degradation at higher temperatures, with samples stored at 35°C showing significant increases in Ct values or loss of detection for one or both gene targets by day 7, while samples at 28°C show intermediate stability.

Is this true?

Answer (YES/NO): YES